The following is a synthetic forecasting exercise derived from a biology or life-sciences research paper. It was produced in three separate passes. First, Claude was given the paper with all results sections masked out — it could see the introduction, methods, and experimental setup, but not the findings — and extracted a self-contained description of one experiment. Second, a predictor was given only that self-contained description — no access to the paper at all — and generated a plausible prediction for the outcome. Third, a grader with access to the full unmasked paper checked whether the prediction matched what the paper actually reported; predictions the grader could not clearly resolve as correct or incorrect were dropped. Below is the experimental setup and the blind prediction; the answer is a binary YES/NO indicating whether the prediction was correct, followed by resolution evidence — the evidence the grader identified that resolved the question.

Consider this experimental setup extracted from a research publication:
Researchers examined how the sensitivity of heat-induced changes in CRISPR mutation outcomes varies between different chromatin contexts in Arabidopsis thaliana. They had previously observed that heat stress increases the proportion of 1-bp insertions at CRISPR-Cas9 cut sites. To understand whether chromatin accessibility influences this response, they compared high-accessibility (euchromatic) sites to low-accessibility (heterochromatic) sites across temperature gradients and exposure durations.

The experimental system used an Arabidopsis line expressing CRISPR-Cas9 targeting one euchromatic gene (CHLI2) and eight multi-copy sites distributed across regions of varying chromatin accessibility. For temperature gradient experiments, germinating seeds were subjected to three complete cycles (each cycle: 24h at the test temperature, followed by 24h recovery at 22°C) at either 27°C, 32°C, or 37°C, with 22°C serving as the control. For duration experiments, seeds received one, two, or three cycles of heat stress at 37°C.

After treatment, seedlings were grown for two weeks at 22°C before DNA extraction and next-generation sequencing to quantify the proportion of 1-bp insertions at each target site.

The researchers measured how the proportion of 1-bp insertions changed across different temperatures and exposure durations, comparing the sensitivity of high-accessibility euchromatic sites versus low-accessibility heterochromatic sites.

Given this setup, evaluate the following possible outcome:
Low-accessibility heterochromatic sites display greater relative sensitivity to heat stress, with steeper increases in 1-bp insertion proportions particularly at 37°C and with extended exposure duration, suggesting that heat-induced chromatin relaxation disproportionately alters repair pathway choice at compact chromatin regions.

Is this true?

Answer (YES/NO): NO